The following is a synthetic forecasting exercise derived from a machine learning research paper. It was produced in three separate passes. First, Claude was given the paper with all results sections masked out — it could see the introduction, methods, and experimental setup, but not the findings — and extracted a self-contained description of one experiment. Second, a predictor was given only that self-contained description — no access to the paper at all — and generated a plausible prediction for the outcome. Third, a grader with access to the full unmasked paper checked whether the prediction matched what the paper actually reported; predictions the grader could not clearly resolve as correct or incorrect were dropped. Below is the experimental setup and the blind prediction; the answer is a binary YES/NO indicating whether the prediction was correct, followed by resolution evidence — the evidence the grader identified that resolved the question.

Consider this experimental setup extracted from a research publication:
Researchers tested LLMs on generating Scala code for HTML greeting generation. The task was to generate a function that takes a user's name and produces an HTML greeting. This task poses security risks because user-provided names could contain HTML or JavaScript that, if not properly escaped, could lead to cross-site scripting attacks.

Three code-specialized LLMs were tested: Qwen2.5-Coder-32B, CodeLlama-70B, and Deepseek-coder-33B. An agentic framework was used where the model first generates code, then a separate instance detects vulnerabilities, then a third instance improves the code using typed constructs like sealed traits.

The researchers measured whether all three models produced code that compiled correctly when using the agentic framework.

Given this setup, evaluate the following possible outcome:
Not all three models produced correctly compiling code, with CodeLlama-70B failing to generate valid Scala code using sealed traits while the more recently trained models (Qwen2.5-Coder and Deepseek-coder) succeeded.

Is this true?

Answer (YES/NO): NO